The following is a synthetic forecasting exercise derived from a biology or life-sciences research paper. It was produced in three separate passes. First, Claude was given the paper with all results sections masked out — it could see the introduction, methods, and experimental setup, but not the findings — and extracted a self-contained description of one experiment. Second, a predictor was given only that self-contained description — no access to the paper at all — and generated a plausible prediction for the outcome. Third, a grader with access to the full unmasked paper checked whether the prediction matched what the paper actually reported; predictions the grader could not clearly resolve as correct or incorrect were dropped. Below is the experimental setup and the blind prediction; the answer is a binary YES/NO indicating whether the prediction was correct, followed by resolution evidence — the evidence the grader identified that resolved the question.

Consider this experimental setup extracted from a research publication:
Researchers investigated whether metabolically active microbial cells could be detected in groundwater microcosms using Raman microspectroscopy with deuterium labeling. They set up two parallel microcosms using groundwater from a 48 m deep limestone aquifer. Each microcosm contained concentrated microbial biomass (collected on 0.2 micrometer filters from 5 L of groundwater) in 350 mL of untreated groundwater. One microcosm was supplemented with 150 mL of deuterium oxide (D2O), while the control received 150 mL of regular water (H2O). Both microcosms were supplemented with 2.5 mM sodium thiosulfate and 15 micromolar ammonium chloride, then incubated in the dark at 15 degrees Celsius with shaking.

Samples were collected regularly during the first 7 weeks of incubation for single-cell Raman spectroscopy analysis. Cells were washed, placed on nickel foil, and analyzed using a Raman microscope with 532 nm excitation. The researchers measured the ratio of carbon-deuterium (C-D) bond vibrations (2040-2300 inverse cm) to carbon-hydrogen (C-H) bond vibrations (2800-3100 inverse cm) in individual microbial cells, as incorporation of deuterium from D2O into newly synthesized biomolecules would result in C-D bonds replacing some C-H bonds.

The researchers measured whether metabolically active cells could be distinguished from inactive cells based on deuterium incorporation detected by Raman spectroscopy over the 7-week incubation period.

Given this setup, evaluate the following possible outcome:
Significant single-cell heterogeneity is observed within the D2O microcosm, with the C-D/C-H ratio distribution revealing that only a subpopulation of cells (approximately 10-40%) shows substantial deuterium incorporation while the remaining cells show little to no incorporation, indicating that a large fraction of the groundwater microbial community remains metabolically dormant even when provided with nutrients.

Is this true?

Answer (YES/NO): NO